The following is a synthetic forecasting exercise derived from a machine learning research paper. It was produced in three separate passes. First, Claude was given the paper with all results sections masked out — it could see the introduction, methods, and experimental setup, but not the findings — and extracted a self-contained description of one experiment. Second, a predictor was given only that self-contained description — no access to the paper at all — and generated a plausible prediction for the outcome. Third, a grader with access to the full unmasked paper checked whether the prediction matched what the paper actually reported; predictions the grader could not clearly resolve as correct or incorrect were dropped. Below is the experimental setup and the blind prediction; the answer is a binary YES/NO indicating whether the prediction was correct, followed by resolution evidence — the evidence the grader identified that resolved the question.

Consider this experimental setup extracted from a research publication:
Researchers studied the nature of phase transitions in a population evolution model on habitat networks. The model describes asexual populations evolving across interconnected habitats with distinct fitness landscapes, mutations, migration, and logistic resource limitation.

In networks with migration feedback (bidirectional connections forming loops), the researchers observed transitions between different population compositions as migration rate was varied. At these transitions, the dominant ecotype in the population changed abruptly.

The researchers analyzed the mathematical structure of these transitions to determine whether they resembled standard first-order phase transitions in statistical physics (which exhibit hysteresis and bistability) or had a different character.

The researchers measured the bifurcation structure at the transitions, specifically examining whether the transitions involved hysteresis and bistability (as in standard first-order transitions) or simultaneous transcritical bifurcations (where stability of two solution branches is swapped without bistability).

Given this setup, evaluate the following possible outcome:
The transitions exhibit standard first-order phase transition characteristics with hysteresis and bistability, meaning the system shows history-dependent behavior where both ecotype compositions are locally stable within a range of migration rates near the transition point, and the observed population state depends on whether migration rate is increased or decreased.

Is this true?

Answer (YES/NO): NO